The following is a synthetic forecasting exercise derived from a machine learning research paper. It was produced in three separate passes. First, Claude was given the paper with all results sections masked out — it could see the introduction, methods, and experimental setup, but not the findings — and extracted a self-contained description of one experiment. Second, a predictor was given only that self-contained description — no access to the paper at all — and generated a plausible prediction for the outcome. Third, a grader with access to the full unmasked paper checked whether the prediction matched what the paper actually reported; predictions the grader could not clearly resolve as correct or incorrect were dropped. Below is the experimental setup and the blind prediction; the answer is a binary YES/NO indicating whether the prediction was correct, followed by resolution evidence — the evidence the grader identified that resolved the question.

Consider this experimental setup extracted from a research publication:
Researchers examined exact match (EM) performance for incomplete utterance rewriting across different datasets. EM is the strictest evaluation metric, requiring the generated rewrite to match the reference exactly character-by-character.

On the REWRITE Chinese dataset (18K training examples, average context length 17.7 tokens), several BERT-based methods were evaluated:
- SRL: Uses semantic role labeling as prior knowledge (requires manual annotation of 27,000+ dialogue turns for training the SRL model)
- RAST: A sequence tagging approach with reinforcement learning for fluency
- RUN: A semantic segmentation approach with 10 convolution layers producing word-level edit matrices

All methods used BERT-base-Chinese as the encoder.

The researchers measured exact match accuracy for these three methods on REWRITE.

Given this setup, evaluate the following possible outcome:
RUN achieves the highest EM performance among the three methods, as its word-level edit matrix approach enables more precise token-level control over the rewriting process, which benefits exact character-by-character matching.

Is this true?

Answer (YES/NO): YES